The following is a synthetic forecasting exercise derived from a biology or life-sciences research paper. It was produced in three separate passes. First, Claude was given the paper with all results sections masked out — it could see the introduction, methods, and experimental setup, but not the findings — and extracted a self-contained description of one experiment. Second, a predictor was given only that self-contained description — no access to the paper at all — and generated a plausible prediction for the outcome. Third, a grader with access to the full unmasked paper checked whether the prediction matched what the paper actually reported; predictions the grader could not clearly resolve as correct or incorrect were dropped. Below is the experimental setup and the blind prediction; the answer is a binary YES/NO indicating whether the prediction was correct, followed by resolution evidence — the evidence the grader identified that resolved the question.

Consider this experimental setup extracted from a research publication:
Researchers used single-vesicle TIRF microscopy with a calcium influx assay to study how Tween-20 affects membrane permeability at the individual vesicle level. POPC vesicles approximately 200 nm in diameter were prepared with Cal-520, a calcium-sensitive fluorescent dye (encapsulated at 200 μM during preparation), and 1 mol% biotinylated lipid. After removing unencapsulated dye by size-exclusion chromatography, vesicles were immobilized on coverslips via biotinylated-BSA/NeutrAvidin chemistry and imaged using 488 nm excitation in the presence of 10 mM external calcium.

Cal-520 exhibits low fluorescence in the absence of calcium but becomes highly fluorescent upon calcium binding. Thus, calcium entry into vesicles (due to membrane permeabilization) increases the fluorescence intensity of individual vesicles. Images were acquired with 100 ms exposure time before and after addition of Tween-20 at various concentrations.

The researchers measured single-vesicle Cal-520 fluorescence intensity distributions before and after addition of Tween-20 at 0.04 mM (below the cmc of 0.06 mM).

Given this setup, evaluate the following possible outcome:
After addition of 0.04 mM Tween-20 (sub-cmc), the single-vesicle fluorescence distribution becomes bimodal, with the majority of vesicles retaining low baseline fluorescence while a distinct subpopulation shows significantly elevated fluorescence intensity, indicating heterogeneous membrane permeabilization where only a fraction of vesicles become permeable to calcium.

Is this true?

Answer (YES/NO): NO